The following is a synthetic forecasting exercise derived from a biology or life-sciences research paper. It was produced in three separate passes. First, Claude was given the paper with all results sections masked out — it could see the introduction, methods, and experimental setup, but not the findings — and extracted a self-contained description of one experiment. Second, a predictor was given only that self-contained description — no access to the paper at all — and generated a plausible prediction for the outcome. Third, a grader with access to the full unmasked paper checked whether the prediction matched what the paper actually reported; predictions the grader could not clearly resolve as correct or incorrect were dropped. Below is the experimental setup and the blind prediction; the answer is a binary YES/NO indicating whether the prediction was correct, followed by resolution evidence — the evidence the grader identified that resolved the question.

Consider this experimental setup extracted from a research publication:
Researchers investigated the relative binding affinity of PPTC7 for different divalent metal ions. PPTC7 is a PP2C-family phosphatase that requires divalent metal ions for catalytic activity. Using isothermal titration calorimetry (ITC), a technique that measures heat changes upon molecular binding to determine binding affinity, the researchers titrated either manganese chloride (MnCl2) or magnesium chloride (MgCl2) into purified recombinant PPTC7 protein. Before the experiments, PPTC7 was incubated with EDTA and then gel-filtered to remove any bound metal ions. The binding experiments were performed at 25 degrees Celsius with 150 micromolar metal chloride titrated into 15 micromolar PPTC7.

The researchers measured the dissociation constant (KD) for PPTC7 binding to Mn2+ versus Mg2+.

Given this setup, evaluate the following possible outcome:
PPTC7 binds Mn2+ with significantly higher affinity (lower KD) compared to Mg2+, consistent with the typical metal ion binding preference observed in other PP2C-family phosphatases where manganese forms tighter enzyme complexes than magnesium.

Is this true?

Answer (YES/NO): YES